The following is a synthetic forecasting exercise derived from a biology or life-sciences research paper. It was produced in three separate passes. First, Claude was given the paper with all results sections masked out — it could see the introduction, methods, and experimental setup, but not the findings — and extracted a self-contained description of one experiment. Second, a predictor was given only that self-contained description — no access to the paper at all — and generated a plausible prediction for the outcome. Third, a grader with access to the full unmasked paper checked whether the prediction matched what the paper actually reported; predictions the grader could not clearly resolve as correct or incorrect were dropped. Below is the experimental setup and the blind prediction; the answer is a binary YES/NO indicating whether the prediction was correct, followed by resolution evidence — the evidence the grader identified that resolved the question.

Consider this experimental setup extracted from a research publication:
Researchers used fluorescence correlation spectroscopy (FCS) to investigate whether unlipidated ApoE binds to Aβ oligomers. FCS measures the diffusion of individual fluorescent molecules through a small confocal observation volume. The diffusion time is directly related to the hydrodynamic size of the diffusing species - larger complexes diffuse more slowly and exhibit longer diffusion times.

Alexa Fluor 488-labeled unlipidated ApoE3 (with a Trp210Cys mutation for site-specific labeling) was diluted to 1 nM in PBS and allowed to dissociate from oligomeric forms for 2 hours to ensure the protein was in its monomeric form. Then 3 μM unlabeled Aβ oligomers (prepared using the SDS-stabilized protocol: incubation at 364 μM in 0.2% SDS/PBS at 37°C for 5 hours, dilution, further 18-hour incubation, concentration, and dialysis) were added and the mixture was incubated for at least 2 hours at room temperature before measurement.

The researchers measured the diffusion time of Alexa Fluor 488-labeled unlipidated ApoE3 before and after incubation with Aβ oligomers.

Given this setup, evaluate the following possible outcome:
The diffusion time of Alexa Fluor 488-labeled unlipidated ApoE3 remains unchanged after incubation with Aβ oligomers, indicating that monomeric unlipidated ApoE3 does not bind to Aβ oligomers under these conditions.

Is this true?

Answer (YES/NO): NO